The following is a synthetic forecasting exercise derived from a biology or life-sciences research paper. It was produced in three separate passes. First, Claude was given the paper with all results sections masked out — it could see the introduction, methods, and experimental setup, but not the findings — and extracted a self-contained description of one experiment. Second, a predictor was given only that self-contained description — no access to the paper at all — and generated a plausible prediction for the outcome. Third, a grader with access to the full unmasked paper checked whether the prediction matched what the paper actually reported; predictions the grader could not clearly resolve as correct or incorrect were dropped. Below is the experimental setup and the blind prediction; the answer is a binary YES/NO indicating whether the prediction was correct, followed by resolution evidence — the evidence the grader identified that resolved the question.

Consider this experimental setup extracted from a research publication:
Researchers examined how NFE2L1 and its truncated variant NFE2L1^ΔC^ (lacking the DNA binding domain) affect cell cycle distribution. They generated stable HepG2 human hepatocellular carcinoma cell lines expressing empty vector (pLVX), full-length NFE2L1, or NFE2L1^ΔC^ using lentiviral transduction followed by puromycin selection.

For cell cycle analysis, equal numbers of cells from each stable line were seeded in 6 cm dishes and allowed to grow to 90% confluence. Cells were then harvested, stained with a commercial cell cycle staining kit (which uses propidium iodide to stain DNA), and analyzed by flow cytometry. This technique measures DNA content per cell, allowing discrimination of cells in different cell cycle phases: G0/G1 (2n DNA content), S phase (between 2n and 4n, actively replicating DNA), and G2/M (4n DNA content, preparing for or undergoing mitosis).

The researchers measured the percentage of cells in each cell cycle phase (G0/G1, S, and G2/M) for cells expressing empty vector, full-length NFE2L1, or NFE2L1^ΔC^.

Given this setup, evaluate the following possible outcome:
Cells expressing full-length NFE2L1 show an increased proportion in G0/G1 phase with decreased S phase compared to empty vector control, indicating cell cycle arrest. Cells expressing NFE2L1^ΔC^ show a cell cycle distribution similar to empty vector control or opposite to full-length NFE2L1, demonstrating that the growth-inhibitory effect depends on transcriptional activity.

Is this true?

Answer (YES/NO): NO